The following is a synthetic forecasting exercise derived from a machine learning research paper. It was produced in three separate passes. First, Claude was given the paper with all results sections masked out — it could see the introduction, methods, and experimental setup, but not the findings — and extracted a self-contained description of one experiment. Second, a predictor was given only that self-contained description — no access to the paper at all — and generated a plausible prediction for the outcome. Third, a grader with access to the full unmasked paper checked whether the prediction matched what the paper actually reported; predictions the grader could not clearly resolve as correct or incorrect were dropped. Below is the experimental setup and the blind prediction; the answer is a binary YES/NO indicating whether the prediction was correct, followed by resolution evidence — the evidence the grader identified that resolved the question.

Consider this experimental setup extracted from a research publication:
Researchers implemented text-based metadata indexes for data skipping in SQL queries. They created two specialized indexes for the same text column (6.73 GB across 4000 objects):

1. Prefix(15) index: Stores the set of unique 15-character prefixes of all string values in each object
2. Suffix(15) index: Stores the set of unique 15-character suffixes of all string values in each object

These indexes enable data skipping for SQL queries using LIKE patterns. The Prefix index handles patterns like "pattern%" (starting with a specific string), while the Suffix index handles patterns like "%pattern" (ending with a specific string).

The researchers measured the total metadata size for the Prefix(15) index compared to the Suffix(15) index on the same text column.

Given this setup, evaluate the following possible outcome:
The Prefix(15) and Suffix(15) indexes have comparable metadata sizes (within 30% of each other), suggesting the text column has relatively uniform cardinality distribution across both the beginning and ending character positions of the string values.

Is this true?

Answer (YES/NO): NO